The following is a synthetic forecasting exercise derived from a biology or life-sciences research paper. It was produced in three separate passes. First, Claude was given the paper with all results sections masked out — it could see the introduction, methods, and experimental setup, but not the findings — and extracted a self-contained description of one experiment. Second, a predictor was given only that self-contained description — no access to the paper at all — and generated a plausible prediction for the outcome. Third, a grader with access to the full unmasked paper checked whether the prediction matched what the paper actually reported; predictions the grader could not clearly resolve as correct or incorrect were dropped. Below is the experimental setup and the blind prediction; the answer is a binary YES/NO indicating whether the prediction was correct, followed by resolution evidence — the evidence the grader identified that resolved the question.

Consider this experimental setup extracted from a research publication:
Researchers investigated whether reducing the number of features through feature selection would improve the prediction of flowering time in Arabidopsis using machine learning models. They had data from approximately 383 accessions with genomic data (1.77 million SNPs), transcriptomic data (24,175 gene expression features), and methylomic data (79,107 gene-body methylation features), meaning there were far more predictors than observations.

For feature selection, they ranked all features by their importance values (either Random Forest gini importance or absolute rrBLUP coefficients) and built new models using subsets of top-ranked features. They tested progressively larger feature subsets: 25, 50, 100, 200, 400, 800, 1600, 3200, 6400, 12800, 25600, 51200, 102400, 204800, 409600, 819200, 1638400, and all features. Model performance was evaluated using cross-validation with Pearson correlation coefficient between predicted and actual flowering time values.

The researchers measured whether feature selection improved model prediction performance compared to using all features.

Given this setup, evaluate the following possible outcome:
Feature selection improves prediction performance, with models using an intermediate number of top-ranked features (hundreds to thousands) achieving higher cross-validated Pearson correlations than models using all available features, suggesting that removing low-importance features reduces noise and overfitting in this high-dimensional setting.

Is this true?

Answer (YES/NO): NO